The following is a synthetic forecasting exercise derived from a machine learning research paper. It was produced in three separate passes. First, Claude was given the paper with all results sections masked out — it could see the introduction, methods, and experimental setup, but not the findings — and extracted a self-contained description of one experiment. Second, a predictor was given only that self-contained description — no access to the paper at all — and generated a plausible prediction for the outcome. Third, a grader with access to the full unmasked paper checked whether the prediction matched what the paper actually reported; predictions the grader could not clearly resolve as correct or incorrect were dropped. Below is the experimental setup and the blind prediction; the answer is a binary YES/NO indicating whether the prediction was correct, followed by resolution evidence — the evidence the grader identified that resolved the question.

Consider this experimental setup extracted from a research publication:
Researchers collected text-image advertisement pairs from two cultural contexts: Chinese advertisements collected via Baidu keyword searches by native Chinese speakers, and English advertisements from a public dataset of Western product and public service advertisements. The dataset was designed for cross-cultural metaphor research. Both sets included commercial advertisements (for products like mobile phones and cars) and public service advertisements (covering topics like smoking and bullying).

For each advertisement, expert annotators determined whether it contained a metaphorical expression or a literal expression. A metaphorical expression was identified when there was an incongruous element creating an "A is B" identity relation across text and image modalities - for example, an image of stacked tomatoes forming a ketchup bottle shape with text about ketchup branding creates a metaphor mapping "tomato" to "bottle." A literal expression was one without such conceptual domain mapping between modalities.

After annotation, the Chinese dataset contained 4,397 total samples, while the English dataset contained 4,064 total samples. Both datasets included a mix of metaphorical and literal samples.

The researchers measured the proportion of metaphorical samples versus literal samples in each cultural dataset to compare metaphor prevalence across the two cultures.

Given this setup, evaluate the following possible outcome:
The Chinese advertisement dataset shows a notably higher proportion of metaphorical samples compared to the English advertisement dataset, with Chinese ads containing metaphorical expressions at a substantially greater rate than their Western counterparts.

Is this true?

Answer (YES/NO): NO